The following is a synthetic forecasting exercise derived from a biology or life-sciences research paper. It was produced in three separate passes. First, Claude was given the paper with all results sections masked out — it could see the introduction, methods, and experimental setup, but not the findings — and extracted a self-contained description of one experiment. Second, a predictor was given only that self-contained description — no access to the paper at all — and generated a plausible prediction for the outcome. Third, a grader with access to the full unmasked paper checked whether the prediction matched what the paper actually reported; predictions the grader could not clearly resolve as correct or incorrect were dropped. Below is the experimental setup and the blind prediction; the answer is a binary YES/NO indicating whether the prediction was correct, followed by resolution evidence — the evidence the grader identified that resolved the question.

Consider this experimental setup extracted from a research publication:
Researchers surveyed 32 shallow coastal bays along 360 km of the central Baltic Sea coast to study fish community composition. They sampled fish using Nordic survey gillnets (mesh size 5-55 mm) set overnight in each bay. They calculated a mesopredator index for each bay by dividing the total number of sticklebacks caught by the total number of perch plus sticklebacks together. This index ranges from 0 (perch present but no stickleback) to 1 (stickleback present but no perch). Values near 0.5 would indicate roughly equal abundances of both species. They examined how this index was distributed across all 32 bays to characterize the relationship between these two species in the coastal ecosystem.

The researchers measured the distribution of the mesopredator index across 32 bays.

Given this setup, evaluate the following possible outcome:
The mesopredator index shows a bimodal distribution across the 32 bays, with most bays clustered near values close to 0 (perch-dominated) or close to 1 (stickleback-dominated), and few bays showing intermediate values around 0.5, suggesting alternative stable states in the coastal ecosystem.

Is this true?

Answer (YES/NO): YES